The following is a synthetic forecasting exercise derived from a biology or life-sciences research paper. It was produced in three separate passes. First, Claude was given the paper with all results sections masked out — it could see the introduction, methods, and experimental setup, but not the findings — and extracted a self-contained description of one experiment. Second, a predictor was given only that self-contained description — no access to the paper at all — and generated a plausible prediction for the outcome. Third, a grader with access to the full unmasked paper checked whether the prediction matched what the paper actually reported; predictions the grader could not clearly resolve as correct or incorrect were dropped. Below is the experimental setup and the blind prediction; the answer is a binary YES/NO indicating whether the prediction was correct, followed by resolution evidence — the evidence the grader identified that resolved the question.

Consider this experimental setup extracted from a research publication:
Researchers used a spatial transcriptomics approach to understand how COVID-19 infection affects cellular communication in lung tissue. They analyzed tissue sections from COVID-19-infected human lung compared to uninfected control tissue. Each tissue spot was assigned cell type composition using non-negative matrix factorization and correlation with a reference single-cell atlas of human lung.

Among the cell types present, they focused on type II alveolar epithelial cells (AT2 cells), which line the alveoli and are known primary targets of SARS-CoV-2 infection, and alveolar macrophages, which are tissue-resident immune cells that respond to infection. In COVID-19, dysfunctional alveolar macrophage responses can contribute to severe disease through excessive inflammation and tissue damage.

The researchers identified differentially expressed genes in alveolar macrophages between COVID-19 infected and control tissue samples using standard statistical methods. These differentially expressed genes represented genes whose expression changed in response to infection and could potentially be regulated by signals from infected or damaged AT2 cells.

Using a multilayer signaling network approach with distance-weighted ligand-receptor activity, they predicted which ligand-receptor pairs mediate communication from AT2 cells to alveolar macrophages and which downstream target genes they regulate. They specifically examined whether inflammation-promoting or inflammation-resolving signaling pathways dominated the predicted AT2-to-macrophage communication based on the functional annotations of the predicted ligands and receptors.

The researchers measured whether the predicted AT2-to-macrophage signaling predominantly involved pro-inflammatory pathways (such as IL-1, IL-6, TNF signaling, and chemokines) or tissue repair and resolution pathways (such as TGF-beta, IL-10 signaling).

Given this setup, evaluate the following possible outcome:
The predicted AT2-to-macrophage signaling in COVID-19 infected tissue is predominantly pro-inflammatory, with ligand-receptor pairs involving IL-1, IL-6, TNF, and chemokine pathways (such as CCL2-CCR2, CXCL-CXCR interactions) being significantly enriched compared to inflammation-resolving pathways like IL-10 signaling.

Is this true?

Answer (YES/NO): NO